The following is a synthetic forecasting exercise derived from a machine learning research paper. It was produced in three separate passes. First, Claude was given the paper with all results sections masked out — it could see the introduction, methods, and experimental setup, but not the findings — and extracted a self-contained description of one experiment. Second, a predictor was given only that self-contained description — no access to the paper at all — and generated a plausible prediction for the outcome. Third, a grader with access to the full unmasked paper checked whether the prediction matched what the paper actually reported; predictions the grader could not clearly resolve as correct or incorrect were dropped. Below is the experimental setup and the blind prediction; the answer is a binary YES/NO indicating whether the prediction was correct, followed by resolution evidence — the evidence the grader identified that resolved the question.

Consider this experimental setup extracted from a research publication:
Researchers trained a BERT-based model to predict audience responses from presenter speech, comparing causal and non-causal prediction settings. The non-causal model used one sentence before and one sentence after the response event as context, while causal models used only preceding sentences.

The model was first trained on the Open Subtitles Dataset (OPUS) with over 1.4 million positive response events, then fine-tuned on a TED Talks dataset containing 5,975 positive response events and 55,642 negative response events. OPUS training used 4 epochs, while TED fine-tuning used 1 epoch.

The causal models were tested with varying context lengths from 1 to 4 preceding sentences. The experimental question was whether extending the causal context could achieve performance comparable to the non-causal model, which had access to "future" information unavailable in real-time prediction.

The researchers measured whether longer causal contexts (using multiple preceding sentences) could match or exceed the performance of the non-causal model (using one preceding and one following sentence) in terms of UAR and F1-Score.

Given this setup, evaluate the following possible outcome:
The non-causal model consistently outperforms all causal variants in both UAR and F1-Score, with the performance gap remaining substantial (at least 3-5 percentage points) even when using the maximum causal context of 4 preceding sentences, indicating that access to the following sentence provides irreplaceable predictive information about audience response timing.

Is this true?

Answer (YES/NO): NO